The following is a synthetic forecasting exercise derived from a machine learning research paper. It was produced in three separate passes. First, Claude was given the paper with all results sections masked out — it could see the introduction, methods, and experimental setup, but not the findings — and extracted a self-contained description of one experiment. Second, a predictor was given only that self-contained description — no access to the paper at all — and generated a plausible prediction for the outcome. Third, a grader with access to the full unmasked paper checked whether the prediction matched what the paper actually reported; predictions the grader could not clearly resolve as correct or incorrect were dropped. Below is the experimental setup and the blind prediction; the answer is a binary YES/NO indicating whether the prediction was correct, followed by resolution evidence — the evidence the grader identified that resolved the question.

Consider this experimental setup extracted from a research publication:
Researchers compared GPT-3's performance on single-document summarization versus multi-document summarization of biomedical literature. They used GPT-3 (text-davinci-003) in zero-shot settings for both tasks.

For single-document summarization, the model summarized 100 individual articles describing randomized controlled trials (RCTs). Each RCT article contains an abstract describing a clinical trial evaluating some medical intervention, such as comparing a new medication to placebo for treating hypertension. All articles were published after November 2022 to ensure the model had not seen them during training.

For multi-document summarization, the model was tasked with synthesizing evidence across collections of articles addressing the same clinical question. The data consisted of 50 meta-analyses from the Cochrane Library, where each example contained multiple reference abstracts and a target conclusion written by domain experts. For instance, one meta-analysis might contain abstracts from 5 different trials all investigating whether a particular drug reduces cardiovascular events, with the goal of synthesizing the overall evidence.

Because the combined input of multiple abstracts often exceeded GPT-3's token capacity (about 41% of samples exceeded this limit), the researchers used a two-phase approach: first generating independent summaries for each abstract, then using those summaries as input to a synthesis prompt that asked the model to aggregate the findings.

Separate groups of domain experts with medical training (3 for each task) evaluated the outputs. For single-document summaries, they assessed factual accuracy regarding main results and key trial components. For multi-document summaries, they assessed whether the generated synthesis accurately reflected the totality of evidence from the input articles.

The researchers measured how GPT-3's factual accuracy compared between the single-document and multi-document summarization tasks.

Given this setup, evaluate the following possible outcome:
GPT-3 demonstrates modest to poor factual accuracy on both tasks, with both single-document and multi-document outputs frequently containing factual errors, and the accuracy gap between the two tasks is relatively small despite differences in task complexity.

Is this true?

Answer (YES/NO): NO